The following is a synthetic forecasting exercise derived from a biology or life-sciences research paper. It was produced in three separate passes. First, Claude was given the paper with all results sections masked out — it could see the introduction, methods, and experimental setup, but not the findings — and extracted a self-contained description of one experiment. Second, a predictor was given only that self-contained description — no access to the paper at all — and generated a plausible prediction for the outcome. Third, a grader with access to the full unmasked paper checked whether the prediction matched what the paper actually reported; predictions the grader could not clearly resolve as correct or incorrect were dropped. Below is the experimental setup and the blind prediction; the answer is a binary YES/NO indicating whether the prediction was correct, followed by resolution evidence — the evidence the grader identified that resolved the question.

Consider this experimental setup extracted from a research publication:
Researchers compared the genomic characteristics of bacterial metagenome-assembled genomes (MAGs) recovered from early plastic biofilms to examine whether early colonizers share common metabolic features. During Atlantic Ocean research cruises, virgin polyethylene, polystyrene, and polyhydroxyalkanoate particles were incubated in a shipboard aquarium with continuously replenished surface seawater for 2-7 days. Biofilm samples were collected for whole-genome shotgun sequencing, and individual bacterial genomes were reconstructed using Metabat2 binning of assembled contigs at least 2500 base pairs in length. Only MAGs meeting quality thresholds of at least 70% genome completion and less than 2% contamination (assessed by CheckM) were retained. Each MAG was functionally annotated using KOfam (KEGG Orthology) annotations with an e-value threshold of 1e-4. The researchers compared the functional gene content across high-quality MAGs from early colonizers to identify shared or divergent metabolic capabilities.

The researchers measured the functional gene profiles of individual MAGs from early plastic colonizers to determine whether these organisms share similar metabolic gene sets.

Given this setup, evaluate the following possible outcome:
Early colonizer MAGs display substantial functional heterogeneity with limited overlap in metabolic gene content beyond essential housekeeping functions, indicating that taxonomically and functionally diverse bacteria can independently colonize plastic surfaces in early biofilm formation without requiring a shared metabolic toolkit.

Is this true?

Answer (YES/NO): NO